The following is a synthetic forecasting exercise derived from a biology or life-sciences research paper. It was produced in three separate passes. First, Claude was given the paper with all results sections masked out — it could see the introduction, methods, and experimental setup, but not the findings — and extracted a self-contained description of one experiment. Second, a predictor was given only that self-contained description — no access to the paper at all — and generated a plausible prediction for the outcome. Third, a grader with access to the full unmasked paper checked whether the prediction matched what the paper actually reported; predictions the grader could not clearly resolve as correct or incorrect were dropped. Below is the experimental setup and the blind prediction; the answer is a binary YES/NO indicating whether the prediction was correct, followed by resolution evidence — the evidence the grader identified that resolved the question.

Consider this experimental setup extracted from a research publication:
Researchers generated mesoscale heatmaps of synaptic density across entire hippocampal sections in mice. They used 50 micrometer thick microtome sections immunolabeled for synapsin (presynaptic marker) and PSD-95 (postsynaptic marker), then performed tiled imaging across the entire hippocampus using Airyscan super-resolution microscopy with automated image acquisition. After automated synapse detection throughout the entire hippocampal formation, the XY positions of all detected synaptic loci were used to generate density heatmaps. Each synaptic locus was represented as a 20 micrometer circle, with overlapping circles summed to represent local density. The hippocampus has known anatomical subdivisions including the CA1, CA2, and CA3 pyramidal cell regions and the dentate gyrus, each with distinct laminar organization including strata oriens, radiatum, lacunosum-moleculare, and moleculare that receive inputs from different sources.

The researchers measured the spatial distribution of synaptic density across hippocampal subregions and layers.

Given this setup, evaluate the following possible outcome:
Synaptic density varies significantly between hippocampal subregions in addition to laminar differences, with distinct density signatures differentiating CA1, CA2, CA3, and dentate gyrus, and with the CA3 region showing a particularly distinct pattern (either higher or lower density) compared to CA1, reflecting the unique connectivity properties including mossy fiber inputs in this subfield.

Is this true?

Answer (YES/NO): YES